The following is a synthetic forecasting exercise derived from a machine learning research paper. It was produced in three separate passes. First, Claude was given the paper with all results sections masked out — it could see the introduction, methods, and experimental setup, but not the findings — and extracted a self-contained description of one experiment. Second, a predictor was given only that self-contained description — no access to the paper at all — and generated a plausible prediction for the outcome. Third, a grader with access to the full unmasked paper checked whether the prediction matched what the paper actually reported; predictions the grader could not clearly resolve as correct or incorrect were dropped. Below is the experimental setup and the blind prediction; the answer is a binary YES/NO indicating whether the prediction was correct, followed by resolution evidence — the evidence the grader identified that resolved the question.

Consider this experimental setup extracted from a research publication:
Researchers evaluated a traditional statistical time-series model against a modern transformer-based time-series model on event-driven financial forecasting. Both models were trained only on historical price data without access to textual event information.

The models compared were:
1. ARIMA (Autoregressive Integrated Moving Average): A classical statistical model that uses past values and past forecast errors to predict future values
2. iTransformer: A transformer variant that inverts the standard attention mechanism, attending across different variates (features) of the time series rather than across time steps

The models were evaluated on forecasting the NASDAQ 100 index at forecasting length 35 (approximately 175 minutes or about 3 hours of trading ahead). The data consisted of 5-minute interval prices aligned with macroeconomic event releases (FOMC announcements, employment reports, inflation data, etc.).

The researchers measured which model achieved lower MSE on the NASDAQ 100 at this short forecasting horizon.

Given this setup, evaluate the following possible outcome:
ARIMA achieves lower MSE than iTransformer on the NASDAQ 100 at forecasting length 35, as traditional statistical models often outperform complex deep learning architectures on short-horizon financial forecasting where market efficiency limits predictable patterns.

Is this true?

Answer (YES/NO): YES